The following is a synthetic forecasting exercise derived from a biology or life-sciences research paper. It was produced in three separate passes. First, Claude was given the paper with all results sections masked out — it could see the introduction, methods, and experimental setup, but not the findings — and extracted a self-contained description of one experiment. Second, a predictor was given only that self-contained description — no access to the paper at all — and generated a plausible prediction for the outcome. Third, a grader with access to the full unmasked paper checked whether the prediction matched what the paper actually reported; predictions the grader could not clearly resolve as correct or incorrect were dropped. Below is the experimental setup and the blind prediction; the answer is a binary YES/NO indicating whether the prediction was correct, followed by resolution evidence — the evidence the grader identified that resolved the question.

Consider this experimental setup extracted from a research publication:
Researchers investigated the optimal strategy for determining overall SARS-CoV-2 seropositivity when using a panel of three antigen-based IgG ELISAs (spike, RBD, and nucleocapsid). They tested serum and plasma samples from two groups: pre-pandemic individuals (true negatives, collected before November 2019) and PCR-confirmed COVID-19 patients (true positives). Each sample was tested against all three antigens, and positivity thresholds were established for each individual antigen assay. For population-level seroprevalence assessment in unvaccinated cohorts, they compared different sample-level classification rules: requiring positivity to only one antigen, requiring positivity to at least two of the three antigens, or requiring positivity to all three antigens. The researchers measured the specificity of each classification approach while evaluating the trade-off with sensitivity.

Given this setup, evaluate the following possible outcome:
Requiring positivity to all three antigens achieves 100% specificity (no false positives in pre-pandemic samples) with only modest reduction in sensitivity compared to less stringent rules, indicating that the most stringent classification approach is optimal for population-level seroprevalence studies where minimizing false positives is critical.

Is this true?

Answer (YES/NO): NO